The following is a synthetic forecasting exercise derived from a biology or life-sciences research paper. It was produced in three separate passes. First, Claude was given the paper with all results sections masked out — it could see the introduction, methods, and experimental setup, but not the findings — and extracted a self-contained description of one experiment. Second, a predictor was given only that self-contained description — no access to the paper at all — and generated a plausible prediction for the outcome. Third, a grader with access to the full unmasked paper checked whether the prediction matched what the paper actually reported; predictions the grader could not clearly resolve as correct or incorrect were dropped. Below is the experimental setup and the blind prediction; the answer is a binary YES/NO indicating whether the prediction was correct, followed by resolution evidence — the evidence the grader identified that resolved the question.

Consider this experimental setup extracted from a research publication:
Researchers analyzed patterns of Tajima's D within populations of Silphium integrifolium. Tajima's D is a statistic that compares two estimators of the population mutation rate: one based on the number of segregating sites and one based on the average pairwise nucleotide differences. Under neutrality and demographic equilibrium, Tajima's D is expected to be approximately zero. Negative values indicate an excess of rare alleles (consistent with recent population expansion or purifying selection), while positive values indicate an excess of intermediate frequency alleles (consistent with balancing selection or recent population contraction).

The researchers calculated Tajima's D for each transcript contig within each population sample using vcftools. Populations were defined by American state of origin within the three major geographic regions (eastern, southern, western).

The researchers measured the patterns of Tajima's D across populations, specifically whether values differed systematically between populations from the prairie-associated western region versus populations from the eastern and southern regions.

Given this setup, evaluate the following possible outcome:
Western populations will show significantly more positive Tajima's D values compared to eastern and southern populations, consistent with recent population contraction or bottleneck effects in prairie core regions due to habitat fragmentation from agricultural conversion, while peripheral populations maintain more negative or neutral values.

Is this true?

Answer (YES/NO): NO